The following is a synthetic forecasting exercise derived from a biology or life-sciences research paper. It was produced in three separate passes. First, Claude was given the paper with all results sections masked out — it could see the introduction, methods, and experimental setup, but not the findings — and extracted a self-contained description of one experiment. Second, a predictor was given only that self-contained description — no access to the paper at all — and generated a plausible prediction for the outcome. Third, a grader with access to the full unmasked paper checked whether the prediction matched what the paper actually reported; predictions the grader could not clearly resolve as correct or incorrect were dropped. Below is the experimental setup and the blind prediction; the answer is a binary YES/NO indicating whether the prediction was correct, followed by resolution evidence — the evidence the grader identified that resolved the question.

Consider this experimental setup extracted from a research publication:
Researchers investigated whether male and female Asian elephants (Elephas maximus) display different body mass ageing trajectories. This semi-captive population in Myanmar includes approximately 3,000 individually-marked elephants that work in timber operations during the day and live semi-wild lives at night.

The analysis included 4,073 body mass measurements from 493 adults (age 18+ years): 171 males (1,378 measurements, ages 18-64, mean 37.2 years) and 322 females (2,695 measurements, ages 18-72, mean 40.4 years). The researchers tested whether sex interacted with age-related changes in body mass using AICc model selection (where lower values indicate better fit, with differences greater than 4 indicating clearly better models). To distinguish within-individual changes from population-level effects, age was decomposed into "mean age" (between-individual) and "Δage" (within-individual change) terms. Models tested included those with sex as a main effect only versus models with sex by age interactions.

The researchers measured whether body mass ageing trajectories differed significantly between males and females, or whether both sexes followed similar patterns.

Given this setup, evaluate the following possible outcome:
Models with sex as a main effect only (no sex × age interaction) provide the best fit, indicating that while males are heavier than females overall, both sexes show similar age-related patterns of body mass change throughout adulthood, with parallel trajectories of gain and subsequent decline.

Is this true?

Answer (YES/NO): NO